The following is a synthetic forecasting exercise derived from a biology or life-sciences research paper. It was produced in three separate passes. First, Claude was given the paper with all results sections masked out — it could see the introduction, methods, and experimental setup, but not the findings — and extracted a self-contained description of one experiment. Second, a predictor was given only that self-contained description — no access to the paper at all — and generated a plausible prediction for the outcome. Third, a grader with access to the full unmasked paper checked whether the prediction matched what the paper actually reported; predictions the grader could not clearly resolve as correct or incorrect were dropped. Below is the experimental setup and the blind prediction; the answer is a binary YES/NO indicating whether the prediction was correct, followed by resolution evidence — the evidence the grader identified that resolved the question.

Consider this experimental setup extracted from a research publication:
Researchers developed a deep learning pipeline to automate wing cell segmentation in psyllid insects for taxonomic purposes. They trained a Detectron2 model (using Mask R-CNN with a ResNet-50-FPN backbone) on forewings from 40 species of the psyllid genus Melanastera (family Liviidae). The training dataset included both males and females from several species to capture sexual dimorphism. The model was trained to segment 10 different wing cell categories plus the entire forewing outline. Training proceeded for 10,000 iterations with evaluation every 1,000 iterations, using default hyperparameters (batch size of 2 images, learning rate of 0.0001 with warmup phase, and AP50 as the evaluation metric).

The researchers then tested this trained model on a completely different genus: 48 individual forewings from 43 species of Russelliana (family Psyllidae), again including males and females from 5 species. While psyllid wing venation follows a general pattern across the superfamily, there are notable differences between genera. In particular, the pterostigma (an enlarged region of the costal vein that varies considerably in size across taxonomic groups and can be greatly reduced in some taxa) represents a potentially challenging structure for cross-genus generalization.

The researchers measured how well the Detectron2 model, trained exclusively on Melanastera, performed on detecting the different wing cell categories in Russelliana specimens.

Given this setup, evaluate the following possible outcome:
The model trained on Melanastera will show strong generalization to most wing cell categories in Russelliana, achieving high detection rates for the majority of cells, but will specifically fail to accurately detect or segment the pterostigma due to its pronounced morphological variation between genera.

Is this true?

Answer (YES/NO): YES